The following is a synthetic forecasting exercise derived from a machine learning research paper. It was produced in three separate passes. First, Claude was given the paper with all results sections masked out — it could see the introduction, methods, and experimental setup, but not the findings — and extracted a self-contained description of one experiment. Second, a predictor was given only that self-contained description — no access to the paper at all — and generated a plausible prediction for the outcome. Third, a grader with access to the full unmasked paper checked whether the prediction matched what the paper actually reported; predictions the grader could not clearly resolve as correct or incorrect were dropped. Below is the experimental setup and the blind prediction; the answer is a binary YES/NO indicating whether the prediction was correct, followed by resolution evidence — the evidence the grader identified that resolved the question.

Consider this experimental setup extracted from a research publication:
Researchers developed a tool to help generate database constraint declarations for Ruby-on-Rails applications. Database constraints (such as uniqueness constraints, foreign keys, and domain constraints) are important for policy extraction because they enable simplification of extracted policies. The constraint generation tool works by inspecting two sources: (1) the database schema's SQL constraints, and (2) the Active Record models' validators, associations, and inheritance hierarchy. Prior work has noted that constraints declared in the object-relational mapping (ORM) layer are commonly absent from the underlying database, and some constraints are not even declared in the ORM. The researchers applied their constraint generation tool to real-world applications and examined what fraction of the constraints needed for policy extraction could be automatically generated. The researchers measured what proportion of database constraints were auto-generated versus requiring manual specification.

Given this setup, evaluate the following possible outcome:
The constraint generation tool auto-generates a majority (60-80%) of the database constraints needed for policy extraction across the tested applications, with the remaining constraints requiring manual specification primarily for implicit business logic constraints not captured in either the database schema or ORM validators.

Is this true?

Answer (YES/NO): NO